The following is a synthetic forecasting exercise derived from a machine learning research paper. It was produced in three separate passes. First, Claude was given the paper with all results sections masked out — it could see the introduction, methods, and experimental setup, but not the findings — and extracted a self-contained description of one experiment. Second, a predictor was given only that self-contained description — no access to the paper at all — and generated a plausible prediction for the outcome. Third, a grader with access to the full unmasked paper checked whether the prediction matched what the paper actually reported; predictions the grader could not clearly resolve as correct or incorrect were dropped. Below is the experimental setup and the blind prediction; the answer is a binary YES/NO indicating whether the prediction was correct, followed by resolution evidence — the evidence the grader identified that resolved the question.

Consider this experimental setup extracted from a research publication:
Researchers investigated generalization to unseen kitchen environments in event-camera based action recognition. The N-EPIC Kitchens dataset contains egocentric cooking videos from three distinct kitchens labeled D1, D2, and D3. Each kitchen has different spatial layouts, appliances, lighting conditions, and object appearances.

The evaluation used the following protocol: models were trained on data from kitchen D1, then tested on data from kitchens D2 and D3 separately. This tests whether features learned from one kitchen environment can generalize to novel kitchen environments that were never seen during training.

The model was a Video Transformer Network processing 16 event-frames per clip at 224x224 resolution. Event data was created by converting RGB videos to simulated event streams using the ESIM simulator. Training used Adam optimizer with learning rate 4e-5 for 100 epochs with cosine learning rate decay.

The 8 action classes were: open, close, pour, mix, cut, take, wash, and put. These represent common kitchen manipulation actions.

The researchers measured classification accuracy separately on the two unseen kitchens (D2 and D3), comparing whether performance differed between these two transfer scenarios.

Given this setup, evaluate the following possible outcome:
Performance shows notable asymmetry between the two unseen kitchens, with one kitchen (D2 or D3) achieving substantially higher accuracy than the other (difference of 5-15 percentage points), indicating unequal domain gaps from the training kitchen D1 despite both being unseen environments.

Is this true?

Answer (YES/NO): NO